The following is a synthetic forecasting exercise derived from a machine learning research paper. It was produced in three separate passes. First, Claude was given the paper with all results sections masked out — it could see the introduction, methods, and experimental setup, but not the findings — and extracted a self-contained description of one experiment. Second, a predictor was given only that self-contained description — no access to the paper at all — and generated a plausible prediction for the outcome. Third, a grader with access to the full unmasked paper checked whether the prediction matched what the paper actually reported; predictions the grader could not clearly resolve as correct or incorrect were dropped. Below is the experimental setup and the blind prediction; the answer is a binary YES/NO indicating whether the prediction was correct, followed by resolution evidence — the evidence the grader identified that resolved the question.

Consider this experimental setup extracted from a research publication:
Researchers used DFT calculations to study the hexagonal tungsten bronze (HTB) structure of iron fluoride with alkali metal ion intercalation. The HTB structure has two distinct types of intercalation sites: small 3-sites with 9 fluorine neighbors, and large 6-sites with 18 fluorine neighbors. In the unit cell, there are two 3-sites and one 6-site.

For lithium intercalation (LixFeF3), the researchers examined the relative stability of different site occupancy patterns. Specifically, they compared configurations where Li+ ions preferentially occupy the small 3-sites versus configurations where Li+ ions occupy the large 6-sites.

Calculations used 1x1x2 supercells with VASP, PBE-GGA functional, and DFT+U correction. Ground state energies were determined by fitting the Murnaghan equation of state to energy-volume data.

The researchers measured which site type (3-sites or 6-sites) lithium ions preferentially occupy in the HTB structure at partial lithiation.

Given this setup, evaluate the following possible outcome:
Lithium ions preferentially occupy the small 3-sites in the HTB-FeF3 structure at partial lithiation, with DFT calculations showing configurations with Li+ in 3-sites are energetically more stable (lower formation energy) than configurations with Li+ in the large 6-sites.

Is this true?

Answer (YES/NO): YES